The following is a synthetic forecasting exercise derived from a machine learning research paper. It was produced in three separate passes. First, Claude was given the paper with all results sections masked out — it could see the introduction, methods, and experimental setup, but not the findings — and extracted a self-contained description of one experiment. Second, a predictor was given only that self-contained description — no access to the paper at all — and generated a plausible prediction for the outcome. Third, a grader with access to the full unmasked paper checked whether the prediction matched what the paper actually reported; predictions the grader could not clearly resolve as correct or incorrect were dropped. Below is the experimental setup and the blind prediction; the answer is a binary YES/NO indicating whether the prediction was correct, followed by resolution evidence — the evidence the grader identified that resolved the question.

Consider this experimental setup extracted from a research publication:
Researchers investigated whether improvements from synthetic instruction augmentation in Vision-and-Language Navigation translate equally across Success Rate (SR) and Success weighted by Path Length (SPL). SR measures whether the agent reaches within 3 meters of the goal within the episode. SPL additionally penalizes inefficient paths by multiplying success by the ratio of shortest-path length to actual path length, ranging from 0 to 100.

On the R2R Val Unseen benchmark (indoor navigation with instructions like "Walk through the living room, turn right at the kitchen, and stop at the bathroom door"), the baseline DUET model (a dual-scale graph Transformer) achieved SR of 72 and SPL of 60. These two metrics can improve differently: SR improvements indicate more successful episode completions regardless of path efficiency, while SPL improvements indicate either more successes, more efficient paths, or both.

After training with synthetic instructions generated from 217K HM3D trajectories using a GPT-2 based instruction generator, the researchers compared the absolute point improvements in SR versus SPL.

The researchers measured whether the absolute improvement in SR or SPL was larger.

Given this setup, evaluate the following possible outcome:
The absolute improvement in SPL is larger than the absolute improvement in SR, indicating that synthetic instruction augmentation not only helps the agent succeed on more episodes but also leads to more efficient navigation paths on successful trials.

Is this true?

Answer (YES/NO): YES